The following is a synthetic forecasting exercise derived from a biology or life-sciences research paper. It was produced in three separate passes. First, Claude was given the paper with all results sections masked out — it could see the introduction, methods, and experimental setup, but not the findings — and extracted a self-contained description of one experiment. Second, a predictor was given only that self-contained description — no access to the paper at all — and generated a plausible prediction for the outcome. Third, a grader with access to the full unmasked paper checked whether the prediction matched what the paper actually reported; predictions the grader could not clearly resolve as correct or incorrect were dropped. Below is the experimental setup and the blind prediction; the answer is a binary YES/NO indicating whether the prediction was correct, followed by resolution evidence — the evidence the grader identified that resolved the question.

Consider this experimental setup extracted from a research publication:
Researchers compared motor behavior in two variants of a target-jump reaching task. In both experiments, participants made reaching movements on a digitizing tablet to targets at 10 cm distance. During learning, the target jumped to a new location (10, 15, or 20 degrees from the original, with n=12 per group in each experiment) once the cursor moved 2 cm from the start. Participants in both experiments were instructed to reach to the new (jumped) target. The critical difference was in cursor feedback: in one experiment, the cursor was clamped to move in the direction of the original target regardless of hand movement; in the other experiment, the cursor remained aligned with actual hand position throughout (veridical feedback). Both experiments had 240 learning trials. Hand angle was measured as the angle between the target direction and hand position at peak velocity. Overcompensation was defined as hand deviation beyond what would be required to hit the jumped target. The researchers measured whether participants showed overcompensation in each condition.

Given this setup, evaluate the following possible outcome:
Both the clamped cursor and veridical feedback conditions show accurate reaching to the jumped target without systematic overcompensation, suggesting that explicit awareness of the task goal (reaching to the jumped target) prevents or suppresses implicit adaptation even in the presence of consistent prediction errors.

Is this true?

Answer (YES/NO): NO